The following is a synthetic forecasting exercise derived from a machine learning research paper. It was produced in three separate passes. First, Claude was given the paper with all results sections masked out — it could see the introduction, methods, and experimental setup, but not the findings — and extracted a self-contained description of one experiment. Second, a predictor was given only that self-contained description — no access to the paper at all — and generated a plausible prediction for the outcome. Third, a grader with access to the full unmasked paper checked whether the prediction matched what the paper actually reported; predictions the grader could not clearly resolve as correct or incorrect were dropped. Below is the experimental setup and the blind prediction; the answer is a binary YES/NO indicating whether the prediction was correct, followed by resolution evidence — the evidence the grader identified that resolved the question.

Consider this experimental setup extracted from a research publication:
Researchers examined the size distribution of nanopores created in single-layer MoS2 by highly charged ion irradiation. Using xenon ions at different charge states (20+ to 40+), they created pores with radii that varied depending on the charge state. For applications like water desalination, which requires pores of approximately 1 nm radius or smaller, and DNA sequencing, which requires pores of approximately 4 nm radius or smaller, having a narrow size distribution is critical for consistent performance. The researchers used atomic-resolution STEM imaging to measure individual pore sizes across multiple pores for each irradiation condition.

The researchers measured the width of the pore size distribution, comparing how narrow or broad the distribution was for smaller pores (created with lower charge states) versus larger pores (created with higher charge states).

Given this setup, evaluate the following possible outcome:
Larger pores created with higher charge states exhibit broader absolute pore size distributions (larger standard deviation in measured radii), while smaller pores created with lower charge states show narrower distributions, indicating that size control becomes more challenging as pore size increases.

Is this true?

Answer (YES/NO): YES